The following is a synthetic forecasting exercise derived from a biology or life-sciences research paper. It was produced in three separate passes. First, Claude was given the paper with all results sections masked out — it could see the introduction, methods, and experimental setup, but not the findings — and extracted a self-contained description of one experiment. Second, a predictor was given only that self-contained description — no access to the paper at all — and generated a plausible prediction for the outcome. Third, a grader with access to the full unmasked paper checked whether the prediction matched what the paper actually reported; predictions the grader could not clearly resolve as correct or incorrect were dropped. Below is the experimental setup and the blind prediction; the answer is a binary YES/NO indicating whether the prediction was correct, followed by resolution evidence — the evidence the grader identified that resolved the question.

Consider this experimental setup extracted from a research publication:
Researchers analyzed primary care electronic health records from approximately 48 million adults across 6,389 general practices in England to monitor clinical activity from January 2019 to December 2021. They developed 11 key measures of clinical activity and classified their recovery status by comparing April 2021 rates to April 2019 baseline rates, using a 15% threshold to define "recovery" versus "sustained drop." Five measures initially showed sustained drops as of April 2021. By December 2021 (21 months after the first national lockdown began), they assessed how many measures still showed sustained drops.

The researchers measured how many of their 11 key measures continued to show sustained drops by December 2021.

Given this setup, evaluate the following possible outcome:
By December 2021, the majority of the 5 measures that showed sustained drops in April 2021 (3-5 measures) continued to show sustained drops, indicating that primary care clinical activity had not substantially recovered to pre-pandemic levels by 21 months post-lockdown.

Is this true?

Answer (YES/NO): YES